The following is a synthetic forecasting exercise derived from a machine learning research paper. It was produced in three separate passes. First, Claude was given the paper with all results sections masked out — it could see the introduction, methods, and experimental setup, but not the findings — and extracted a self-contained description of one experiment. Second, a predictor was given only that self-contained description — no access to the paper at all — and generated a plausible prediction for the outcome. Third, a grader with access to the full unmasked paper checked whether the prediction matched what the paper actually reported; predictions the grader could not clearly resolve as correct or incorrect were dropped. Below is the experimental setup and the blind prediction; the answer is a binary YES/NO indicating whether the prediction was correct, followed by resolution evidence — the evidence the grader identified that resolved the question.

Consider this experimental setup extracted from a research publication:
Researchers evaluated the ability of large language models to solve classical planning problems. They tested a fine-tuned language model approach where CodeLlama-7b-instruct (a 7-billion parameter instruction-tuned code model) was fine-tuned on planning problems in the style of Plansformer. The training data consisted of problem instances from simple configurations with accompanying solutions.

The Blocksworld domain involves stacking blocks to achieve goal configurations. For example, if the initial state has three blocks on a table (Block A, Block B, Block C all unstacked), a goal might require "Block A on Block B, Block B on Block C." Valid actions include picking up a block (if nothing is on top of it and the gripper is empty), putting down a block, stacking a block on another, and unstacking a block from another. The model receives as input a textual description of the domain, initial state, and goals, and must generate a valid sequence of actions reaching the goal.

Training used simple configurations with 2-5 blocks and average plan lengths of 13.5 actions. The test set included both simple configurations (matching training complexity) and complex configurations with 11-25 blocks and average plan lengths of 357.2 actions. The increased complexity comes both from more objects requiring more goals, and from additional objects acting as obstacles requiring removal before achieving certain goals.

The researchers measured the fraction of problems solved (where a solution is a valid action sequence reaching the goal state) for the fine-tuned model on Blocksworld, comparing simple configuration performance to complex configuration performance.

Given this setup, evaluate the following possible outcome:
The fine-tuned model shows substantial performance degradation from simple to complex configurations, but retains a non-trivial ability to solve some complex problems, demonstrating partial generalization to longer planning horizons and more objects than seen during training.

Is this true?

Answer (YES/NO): NO